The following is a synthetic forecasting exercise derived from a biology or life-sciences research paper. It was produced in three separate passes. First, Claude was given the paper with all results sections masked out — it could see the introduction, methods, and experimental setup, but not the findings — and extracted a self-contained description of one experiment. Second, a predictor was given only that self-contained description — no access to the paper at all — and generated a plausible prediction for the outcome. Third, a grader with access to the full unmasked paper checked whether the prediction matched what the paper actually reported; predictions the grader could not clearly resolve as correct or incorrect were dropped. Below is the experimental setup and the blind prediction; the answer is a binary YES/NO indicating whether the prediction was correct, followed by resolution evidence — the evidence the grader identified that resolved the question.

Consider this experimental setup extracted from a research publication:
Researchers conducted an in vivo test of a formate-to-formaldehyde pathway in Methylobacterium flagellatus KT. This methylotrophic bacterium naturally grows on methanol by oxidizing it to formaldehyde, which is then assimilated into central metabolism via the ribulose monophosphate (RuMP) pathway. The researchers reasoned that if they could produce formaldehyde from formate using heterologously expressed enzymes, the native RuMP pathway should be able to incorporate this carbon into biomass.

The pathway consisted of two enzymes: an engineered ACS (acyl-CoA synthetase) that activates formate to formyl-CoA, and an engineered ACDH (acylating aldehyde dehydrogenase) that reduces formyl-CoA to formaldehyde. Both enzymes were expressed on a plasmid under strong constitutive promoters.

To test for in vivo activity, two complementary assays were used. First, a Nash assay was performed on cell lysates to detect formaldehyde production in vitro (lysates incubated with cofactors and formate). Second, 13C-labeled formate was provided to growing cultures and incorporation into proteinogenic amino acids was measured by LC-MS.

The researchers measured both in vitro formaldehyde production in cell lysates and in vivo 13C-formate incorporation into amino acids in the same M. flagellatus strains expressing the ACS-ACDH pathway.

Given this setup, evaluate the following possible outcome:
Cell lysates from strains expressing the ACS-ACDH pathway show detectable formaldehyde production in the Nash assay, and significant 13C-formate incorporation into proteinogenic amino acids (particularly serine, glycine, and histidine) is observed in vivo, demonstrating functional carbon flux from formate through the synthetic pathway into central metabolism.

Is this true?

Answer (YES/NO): NO